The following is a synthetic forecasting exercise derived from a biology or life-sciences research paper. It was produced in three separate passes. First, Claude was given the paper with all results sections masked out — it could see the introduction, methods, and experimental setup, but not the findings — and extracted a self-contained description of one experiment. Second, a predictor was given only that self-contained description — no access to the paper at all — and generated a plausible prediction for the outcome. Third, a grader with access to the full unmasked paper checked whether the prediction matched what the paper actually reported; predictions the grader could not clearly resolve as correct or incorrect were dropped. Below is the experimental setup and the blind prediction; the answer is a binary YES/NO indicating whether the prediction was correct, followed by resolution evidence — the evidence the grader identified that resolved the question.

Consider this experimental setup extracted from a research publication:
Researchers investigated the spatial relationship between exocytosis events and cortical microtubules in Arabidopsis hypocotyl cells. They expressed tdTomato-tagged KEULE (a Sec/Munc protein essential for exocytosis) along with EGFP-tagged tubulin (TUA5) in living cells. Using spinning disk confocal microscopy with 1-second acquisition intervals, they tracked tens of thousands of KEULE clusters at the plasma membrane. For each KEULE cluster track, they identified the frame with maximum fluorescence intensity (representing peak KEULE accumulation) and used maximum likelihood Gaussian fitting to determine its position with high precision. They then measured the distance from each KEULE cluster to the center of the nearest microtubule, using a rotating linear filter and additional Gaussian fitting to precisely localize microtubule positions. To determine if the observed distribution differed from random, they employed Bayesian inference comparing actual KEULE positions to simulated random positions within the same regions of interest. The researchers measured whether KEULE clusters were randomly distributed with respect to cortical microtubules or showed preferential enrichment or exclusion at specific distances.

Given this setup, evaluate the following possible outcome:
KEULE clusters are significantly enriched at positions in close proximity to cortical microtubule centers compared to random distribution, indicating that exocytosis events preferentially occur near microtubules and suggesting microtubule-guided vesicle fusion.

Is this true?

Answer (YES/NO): YES